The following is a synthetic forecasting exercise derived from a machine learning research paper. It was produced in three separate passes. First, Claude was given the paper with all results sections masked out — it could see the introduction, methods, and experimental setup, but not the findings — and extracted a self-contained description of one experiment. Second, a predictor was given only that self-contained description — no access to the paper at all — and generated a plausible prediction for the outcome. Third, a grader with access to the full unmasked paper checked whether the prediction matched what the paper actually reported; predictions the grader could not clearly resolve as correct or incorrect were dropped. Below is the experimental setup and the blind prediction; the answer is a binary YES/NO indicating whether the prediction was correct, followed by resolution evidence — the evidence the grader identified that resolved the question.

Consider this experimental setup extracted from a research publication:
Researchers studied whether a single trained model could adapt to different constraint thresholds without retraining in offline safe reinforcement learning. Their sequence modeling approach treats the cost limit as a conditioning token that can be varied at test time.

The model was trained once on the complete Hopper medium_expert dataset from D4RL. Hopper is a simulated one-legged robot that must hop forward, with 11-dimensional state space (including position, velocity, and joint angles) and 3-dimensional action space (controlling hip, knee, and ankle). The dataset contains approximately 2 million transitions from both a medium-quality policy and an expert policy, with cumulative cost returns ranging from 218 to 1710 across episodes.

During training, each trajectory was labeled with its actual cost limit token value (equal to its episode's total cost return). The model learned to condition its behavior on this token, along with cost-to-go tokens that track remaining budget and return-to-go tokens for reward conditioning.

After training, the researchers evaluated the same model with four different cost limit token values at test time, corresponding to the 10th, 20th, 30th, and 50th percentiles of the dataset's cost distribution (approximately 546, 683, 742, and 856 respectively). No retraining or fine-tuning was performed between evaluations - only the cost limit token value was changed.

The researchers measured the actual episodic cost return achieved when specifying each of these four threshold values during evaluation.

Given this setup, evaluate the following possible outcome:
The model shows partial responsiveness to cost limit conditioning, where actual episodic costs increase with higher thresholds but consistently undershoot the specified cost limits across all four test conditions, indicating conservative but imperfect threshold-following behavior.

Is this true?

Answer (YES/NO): NO